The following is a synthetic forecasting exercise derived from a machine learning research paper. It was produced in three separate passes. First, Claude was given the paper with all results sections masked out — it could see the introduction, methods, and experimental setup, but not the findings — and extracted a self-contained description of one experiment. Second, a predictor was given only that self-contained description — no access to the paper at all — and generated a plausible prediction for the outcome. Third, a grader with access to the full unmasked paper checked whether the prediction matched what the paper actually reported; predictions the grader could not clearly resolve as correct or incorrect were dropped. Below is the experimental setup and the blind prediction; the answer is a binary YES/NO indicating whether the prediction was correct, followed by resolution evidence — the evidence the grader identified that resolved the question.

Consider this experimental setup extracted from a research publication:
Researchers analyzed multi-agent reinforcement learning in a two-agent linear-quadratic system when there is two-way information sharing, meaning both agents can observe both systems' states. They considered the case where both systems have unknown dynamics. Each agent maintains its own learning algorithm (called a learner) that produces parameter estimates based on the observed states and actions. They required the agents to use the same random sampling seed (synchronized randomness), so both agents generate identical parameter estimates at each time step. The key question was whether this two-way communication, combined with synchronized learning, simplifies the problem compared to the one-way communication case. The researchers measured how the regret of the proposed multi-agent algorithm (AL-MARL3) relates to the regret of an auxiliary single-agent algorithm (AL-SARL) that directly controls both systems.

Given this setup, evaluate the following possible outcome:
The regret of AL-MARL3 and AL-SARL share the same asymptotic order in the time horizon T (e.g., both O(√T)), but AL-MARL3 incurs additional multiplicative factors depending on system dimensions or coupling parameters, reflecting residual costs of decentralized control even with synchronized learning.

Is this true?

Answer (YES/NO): NO